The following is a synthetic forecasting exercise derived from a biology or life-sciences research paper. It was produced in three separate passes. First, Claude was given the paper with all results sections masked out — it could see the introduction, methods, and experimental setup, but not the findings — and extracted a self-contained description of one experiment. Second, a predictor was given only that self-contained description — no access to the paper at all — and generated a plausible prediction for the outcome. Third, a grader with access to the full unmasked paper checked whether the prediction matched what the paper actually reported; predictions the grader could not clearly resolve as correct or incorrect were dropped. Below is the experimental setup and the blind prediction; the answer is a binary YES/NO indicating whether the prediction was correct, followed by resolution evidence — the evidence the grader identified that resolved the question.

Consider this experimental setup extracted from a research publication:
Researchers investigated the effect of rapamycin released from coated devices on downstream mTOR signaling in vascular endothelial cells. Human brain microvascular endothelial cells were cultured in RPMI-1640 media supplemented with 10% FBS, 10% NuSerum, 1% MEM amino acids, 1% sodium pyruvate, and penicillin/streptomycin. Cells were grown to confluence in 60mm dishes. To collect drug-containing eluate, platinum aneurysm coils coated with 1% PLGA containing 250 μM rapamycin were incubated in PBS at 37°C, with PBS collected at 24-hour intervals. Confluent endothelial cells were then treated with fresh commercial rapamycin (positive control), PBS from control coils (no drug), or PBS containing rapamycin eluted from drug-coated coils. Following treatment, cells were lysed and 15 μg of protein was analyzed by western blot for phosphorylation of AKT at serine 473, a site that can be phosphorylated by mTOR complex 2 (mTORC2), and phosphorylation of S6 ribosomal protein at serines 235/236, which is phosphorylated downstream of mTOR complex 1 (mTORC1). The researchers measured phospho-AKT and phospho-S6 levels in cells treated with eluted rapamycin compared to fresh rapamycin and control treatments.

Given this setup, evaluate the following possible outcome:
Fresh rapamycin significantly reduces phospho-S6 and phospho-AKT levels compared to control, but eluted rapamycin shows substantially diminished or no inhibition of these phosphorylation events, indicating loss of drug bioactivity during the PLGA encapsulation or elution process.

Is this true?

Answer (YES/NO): NO